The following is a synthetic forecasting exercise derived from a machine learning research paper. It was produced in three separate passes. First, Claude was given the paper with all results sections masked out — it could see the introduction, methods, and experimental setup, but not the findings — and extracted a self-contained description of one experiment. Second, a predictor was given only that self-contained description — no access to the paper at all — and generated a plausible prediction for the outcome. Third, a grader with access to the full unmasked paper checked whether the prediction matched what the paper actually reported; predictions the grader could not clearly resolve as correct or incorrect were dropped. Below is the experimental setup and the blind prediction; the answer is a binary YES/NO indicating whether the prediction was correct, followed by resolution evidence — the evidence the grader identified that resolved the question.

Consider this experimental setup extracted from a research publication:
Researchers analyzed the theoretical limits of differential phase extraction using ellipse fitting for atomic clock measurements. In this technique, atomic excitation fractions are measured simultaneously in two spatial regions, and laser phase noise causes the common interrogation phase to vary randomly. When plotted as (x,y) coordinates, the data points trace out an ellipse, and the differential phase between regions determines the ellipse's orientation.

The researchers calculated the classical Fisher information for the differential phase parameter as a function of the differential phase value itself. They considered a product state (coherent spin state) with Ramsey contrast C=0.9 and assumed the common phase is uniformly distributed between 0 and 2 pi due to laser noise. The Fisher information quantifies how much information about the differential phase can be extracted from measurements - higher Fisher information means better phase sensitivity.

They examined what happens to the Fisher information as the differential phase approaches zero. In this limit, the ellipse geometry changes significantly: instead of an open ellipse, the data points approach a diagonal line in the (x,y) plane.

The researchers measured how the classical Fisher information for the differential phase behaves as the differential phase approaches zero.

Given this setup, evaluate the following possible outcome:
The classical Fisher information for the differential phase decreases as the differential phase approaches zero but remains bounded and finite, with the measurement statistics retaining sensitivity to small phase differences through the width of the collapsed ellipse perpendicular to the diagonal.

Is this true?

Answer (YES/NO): NO